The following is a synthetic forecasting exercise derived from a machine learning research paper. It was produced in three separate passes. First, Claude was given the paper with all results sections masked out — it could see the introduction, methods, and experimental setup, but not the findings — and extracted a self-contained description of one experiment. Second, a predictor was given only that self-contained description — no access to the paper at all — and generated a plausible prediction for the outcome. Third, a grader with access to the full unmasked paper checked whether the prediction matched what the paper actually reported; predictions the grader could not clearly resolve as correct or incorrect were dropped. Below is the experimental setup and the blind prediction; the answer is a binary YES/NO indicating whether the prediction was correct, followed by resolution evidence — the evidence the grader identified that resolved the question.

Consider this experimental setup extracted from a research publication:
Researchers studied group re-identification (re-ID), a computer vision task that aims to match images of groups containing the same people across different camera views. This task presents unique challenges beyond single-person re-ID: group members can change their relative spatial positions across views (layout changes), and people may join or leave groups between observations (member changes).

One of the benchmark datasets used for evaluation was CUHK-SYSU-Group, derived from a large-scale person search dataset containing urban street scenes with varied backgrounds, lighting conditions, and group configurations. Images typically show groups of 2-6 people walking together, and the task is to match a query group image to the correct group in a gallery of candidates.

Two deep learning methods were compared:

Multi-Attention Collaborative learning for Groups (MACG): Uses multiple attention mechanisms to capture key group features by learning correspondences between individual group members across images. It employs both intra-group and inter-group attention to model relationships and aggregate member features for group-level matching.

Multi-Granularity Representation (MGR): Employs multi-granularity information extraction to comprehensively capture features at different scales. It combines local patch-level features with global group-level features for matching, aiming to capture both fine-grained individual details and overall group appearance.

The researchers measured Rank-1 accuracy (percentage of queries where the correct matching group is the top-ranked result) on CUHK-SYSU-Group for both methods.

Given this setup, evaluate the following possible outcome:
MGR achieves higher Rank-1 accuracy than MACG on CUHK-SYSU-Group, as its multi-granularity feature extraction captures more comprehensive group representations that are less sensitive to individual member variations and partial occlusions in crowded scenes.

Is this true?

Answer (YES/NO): NO